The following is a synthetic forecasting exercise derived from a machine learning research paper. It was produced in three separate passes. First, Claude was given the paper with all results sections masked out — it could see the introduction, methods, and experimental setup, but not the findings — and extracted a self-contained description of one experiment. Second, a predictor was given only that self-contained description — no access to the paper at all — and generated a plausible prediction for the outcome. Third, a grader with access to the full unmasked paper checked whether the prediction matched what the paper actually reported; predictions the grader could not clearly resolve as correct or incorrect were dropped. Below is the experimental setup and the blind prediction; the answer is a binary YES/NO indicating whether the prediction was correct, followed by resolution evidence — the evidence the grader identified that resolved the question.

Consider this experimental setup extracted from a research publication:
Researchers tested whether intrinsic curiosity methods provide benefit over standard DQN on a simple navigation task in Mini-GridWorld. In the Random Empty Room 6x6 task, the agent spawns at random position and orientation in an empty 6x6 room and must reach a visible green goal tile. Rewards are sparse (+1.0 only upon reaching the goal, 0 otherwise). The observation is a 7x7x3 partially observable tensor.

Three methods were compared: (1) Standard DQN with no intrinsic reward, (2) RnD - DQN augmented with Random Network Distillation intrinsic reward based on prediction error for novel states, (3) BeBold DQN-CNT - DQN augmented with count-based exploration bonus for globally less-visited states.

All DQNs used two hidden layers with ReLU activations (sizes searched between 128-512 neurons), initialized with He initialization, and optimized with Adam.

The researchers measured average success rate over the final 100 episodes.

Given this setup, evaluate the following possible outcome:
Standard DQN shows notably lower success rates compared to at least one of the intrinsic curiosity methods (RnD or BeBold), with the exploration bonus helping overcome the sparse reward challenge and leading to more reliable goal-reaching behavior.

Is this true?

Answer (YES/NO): NO